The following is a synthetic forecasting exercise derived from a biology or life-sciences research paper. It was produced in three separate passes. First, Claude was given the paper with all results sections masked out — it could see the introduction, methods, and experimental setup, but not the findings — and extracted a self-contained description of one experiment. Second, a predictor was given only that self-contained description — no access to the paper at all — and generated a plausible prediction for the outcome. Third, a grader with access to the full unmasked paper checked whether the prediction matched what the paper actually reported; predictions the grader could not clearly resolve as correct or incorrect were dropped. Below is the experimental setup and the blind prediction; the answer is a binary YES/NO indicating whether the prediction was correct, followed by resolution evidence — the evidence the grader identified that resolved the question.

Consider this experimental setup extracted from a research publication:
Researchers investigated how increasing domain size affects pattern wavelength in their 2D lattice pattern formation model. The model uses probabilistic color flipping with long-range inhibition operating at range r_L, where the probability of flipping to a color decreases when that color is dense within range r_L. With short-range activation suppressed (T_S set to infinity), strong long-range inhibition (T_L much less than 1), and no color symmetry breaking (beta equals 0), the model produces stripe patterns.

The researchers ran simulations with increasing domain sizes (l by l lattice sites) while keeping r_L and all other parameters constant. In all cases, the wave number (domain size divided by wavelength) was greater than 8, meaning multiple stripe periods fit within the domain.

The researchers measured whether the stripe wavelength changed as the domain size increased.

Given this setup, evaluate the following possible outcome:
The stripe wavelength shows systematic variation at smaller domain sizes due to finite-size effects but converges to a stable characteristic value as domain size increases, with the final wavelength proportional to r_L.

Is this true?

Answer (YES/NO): NO